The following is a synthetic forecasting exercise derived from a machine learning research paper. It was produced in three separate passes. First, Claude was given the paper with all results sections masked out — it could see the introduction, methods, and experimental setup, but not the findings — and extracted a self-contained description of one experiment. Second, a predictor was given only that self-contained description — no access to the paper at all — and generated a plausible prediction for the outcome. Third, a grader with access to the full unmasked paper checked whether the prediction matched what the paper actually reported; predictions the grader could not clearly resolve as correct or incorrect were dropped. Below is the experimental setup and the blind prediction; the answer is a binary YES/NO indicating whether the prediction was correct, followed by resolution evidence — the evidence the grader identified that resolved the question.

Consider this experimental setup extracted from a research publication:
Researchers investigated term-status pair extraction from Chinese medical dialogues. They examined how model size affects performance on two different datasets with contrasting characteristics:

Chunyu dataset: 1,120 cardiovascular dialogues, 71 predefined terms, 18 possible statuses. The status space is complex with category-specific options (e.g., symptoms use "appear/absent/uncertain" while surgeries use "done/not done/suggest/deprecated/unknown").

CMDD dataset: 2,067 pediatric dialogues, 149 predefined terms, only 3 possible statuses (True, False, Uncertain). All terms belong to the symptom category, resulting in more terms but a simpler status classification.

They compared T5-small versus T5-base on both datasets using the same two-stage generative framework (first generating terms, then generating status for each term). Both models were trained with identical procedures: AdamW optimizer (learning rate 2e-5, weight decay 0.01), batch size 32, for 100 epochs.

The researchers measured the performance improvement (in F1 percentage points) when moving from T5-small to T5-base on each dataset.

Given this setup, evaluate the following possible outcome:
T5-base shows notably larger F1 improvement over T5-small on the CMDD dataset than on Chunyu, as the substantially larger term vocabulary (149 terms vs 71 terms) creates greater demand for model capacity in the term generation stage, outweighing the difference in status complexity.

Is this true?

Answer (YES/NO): NO